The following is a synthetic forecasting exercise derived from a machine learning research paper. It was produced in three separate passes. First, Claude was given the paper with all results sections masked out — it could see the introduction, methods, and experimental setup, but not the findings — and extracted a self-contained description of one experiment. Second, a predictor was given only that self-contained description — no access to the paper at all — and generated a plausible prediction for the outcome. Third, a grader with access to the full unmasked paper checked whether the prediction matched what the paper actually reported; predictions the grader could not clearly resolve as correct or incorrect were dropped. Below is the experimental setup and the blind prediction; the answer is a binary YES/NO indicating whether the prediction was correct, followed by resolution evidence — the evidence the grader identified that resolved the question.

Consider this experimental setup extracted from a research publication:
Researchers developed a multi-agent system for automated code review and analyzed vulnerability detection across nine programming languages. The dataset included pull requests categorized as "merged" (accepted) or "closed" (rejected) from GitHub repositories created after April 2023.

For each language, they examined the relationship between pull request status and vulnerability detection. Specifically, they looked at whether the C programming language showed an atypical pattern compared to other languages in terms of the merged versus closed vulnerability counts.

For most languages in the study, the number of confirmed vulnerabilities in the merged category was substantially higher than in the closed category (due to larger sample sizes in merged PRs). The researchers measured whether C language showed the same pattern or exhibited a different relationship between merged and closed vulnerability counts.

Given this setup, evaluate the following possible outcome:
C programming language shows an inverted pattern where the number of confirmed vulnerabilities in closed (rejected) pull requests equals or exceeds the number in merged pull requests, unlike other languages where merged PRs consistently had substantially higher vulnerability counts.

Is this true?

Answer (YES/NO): YES